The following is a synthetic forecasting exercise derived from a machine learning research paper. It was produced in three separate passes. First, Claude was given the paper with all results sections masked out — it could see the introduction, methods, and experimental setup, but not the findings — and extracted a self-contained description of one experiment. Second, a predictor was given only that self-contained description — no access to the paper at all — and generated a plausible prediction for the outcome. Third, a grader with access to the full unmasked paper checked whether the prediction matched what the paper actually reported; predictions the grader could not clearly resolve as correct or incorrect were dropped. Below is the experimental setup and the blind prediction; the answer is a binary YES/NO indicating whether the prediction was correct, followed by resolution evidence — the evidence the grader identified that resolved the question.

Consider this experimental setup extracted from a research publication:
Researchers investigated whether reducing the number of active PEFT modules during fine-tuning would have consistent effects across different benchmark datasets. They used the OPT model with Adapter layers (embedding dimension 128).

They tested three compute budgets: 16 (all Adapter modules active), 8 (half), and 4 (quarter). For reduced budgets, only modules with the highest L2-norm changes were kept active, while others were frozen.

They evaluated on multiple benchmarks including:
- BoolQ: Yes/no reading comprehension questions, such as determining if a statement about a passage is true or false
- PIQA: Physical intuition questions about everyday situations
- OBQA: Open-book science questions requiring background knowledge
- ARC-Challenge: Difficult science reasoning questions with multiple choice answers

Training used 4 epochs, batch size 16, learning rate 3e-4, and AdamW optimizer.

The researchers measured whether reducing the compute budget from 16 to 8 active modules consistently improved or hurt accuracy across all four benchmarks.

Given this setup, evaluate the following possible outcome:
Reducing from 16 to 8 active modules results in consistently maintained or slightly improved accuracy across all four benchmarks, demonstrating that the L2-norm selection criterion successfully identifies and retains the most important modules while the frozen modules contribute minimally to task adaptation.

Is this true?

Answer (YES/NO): NO